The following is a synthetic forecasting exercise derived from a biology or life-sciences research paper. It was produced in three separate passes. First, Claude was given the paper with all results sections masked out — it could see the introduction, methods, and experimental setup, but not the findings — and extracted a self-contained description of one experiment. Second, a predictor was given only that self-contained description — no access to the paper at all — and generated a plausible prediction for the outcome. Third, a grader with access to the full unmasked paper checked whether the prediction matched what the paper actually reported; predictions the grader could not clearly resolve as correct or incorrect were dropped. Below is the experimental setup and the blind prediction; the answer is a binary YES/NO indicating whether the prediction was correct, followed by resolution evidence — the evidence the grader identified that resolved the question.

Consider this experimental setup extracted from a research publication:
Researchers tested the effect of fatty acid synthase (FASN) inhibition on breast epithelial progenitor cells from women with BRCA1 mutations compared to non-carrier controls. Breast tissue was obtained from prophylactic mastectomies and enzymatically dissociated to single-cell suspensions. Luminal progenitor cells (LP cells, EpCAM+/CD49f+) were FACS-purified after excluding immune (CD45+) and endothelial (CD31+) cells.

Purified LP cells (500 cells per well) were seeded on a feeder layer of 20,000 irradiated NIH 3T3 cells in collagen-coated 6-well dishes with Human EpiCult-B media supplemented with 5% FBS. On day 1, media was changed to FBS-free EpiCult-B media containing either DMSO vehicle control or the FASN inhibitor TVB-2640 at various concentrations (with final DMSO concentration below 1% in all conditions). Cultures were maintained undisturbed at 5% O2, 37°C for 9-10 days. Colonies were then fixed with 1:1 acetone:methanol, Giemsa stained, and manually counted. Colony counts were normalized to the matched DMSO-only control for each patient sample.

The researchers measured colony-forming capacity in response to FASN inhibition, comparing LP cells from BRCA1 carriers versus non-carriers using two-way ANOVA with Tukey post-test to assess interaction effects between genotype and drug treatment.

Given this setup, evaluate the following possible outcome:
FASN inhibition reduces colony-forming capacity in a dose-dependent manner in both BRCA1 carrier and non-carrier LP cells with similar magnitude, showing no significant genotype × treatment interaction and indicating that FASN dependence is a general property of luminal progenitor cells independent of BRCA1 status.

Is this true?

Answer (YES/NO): NO